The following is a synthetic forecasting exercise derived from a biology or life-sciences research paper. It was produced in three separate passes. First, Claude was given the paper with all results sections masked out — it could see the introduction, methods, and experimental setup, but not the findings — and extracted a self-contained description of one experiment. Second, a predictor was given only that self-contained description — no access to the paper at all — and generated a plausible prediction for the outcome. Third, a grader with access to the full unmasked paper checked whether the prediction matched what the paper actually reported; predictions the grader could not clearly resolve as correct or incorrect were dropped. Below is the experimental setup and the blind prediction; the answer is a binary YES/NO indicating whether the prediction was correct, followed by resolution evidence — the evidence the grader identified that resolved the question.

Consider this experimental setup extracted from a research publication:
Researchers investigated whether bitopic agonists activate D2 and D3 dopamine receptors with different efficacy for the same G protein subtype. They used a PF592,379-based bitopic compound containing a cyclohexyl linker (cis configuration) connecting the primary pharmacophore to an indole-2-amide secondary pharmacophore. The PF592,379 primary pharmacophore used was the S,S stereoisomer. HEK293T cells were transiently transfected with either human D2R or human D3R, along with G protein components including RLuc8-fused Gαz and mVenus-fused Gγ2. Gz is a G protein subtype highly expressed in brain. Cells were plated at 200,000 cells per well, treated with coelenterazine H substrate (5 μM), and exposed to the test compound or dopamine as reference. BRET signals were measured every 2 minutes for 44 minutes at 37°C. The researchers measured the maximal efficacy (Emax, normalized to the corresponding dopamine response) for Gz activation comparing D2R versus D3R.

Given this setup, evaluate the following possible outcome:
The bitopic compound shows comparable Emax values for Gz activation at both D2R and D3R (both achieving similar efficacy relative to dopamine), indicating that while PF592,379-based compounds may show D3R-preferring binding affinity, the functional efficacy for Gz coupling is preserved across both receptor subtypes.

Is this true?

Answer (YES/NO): NO